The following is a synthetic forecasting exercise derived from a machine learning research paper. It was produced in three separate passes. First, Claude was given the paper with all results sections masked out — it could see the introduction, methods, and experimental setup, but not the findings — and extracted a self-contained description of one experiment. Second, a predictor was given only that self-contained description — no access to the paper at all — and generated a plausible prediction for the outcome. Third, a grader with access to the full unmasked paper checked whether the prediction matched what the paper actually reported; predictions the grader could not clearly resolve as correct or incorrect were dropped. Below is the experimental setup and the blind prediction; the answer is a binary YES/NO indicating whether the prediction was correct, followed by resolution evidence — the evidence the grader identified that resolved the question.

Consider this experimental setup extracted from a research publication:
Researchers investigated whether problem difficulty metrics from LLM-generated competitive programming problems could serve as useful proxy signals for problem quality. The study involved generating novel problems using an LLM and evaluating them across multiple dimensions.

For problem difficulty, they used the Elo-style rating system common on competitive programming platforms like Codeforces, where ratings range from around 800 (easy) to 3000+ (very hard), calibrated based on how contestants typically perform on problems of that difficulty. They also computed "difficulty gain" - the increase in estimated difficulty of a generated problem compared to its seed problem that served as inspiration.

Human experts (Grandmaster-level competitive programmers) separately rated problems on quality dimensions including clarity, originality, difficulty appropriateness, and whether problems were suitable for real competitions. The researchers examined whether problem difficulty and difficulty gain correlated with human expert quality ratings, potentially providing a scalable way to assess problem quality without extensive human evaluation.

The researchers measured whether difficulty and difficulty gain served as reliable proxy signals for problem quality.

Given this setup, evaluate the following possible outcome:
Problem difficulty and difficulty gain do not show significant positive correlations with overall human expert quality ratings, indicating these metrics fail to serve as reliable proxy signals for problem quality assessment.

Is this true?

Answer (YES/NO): NO